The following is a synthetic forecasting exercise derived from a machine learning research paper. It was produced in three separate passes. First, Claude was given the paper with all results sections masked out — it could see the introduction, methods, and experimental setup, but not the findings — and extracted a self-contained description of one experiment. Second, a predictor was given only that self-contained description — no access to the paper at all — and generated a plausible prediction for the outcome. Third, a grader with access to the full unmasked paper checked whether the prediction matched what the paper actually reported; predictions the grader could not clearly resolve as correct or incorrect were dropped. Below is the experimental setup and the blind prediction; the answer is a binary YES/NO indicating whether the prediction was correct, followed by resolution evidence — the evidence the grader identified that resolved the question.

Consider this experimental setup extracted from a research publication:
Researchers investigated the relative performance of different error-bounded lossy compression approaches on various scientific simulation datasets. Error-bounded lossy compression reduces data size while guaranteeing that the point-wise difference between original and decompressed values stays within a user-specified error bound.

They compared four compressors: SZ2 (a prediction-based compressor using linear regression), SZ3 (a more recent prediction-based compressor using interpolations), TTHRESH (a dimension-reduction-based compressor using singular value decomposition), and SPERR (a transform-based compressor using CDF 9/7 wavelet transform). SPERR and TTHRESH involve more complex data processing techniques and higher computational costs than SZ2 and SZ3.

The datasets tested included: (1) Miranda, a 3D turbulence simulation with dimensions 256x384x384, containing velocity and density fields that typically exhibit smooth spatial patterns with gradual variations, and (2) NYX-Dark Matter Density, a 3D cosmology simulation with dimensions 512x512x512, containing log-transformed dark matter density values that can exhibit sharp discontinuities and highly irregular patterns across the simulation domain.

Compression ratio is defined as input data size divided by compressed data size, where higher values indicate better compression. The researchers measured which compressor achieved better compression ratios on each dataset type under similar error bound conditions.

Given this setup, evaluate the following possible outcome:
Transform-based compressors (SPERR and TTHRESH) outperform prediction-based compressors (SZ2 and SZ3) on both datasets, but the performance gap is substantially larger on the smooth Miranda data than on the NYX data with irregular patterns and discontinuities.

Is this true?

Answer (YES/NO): NO